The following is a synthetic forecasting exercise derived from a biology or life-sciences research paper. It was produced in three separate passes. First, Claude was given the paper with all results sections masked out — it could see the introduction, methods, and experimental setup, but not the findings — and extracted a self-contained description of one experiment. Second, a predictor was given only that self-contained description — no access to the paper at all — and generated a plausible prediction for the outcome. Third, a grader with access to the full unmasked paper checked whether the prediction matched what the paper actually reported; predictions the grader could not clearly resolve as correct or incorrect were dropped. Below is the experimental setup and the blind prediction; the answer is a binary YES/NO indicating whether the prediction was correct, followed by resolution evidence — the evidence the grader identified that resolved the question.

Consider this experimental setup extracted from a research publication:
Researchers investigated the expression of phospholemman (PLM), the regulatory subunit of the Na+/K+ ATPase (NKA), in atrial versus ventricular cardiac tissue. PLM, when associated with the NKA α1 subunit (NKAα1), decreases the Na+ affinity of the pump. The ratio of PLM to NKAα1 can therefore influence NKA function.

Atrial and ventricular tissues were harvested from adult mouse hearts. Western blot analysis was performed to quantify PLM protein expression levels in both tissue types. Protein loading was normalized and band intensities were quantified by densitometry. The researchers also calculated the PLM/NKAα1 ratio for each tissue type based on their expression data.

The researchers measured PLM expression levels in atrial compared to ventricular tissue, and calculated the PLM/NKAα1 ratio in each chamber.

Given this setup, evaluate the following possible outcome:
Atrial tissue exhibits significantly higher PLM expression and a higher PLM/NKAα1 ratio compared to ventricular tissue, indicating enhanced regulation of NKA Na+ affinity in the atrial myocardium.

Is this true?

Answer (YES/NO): NO